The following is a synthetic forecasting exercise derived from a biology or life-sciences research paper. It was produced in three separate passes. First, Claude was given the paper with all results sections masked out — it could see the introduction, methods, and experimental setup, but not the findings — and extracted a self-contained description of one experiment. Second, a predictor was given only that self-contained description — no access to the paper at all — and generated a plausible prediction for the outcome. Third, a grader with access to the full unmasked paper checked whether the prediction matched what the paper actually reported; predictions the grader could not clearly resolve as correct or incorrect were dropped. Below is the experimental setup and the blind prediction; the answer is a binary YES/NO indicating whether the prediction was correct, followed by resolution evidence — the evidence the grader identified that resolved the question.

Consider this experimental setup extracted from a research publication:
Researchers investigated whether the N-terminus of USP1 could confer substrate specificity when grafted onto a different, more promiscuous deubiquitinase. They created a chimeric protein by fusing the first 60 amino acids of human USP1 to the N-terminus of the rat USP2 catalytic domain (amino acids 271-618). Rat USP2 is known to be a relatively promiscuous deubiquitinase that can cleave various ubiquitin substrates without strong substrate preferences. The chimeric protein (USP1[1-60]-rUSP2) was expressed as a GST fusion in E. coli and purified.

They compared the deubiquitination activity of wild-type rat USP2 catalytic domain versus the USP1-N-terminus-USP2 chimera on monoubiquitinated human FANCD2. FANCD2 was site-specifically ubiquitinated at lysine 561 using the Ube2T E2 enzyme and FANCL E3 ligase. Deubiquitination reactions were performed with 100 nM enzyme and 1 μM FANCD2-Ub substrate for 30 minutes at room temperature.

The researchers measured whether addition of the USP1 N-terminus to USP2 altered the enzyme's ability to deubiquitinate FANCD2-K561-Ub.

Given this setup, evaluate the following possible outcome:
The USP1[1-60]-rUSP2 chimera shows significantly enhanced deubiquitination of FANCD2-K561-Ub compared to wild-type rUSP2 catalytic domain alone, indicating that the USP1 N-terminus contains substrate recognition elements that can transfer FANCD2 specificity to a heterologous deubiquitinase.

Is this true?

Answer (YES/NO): YES